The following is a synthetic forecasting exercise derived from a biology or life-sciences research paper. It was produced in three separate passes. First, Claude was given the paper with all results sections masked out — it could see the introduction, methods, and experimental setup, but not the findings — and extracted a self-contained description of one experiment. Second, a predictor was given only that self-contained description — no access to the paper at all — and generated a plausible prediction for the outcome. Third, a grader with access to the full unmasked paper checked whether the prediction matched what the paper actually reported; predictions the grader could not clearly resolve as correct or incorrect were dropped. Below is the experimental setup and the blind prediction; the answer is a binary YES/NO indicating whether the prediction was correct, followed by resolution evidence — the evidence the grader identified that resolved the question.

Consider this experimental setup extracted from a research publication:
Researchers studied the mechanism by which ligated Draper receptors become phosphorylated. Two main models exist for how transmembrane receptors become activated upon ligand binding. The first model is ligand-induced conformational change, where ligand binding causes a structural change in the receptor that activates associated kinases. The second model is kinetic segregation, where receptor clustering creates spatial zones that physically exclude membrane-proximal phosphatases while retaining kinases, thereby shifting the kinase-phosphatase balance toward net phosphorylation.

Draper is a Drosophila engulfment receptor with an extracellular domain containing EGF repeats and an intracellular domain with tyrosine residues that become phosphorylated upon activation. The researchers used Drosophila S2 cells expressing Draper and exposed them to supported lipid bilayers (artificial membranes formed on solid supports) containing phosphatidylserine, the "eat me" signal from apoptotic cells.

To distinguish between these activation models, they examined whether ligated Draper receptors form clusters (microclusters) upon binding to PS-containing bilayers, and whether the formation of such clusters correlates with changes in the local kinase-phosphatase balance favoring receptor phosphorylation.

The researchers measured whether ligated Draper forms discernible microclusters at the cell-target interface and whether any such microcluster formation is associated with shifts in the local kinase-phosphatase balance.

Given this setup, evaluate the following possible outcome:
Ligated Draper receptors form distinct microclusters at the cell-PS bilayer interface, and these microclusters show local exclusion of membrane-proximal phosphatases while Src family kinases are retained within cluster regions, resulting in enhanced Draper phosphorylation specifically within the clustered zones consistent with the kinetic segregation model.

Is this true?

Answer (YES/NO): NO